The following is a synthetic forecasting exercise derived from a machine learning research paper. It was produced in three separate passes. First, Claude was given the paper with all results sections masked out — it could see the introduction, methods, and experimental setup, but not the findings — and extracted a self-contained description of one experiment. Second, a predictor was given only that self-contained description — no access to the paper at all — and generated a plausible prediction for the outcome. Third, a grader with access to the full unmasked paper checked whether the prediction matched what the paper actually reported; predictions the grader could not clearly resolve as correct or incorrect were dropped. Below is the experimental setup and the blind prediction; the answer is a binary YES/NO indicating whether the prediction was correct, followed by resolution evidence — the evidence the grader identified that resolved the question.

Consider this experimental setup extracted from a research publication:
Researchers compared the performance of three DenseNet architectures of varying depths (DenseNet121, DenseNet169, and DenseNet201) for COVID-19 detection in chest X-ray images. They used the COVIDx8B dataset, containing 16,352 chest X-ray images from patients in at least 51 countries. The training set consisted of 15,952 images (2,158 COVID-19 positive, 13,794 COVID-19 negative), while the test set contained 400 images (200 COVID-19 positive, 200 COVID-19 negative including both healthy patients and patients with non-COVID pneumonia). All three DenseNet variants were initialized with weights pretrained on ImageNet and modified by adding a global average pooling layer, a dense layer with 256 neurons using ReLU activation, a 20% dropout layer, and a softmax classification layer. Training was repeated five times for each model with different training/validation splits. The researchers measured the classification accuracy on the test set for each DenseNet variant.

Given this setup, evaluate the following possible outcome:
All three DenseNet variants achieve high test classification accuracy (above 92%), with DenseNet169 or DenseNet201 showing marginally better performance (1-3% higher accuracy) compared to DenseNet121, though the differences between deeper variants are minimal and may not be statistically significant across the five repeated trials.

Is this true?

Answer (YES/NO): NO